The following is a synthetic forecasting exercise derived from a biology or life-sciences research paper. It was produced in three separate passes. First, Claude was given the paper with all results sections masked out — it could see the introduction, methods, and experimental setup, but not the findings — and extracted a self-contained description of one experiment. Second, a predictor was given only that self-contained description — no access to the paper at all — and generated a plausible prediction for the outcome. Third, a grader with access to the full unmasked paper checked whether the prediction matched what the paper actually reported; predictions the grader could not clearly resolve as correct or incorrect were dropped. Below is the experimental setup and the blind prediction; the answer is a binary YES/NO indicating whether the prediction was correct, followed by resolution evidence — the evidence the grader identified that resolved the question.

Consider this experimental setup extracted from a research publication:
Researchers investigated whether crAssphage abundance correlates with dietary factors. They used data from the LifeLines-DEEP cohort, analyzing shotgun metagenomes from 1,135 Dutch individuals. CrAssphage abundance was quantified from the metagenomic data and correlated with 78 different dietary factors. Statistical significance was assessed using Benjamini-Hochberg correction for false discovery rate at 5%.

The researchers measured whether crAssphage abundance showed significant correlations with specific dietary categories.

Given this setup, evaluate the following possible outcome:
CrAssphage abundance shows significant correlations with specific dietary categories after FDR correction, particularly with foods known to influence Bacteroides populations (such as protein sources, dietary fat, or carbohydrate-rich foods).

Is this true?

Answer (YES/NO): YES